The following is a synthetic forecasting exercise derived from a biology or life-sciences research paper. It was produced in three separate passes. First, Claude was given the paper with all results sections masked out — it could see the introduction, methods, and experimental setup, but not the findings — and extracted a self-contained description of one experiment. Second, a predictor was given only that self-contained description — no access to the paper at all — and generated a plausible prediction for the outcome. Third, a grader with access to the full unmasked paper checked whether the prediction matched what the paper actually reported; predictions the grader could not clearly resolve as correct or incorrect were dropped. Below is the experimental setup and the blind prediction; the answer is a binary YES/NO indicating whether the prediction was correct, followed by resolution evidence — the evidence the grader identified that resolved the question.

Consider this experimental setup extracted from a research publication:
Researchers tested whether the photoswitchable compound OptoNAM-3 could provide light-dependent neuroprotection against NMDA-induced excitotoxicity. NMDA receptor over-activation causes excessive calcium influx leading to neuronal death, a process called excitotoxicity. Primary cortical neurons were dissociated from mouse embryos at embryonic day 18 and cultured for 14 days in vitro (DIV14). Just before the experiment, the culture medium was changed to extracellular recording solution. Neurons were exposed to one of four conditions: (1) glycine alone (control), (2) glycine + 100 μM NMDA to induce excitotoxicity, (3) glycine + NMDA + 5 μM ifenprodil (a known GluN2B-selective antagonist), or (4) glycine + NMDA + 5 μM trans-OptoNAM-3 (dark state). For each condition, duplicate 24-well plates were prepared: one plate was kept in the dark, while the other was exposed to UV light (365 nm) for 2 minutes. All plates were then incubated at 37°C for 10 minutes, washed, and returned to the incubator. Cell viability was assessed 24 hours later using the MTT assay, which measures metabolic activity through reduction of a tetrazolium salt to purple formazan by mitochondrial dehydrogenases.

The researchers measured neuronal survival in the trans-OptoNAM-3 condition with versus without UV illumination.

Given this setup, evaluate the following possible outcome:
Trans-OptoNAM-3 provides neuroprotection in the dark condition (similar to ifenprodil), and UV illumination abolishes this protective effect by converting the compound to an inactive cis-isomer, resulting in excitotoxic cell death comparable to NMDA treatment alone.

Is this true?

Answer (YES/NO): NO